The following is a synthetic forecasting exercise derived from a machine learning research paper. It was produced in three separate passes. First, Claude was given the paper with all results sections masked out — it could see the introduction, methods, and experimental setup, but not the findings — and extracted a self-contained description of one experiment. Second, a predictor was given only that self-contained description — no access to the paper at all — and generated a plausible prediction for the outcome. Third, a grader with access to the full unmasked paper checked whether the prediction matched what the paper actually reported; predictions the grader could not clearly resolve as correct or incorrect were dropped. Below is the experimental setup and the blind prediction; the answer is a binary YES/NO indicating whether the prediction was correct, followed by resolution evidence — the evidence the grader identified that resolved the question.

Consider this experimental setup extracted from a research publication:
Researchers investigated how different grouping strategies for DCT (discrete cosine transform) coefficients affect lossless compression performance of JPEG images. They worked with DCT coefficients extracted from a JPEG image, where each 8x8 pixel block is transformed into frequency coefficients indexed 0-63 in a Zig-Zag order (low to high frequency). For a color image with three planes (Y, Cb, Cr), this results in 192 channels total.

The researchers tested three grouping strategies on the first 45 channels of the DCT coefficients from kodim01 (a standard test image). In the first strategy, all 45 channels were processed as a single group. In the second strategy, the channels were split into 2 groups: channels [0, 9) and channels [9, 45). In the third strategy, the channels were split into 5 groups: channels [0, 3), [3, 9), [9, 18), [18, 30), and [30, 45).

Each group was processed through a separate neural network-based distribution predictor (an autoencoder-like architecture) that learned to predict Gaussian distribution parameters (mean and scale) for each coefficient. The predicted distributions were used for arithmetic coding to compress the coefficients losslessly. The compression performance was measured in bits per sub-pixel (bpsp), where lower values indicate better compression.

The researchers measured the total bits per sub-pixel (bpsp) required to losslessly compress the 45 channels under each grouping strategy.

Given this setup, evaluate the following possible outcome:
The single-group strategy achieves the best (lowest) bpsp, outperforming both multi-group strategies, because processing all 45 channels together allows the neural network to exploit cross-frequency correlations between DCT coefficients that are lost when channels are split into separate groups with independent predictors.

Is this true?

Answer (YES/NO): NO